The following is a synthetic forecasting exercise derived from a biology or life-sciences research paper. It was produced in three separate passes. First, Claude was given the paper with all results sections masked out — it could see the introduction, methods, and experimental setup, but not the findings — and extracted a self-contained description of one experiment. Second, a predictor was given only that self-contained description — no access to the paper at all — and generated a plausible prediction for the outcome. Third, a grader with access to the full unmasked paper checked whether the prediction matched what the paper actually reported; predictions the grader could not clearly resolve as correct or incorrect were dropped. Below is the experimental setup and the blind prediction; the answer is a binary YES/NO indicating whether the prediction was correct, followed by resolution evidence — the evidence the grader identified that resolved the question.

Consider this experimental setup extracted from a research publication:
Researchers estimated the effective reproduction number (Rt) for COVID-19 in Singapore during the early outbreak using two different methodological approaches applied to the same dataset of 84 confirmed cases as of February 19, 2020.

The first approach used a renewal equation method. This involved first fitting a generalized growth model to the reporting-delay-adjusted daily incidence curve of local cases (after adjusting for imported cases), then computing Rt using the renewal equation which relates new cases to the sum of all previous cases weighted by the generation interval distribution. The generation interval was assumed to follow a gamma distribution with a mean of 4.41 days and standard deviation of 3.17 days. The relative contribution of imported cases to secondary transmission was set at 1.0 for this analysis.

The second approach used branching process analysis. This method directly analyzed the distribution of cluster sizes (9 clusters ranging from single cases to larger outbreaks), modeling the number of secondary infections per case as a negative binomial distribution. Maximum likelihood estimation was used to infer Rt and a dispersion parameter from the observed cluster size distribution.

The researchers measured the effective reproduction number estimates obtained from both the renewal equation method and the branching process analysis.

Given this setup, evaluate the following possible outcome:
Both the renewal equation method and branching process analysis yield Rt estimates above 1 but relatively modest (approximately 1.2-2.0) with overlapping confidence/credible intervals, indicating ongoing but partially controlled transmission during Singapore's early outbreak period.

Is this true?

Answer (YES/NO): NO